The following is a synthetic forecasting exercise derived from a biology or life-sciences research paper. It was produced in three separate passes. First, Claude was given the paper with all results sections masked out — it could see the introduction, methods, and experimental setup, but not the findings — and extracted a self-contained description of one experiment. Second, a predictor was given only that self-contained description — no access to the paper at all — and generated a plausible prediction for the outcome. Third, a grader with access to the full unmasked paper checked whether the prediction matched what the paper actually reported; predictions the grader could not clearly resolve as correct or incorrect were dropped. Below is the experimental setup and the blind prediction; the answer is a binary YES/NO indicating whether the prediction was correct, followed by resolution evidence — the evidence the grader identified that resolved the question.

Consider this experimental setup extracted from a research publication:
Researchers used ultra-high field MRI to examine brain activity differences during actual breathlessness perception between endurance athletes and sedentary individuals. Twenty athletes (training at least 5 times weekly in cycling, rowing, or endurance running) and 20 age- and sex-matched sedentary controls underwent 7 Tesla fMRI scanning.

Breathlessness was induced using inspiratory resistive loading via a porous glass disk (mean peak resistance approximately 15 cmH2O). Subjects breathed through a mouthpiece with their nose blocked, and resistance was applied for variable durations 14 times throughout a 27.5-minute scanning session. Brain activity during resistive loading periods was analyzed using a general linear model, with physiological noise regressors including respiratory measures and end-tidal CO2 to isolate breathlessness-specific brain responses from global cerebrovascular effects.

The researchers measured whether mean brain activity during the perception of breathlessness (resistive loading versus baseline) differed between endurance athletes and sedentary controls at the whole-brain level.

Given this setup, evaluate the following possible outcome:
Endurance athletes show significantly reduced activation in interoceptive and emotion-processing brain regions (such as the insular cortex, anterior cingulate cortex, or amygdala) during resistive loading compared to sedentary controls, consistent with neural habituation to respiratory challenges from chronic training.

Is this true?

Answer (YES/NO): NO